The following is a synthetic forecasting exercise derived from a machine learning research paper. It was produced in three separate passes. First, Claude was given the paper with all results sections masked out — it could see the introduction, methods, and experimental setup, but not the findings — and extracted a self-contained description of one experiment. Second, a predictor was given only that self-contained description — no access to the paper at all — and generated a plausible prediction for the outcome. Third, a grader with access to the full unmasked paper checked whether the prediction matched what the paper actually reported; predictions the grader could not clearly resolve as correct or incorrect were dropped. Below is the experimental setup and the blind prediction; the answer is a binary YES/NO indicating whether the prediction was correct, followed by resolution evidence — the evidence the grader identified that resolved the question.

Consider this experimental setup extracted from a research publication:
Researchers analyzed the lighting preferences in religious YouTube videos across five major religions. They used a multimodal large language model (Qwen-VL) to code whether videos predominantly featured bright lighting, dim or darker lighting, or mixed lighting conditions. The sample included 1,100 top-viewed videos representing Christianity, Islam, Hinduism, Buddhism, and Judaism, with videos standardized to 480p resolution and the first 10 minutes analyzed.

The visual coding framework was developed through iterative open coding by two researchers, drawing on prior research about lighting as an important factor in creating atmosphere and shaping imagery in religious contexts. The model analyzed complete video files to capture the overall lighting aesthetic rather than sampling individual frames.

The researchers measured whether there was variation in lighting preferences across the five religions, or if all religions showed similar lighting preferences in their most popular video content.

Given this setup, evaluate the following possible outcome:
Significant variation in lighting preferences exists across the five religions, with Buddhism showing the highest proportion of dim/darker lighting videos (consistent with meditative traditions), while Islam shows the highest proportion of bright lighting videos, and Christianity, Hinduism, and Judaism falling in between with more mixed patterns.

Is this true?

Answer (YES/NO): NO